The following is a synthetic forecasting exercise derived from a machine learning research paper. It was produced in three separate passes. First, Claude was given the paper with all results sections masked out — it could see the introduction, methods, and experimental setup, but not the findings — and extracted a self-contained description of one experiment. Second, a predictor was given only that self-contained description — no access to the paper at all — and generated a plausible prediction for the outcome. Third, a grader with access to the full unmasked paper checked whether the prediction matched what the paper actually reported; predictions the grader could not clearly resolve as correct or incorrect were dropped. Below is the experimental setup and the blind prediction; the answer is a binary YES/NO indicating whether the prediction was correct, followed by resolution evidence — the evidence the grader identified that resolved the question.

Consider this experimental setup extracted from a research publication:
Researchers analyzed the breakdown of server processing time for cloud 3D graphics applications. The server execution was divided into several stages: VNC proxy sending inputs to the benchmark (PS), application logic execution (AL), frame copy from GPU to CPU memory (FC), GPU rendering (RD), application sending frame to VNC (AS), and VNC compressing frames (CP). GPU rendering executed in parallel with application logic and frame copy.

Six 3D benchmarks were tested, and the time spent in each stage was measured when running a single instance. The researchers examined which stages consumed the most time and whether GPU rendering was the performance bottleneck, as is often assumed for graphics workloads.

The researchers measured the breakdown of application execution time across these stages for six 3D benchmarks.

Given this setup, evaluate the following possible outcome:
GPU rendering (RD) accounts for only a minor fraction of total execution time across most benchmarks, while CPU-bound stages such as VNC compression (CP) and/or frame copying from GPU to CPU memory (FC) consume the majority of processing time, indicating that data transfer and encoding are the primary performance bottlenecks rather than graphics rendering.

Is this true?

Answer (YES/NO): NO